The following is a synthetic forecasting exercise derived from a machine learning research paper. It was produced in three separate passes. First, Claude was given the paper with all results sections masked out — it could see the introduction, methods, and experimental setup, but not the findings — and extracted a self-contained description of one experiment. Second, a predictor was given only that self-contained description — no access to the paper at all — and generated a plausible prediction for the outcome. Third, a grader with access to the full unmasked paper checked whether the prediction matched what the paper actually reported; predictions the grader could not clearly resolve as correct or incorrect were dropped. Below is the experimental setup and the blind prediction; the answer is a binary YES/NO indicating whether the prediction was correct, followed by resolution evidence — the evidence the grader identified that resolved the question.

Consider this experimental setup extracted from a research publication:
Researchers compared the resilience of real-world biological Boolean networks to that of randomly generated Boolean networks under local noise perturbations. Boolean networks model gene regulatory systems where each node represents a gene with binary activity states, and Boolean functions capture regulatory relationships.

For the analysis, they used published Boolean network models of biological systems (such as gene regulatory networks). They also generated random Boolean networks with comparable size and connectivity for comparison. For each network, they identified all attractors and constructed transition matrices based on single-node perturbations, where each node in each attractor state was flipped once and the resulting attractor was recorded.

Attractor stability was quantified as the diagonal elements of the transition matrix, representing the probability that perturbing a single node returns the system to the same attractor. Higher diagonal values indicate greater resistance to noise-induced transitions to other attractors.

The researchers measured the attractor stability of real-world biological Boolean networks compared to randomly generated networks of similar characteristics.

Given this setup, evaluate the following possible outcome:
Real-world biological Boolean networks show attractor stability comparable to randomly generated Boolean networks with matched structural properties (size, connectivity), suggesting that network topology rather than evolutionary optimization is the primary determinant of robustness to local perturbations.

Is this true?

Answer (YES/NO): NO